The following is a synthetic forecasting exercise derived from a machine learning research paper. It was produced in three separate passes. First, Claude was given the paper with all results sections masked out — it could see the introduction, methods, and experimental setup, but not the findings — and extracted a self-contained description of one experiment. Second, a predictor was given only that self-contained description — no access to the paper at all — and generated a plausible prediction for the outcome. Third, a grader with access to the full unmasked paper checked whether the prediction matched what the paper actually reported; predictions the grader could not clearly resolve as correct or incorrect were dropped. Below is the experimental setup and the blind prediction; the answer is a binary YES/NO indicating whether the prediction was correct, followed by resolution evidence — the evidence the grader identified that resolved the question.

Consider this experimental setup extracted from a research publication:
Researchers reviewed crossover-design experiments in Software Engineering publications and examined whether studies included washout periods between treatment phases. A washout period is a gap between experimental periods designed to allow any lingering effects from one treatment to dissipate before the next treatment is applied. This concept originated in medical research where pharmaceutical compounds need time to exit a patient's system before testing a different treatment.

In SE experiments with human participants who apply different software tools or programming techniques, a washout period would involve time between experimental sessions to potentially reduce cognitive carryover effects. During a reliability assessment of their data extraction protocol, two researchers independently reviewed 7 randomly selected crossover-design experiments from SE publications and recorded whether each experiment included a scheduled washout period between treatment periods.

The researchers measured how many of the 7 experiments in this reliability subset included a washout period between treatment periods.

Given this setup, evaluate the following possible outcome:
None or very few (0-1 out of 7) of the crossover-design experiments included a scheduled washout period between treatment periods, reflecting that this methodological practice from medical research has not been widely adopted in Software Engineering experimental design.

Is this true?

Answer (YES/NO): YES